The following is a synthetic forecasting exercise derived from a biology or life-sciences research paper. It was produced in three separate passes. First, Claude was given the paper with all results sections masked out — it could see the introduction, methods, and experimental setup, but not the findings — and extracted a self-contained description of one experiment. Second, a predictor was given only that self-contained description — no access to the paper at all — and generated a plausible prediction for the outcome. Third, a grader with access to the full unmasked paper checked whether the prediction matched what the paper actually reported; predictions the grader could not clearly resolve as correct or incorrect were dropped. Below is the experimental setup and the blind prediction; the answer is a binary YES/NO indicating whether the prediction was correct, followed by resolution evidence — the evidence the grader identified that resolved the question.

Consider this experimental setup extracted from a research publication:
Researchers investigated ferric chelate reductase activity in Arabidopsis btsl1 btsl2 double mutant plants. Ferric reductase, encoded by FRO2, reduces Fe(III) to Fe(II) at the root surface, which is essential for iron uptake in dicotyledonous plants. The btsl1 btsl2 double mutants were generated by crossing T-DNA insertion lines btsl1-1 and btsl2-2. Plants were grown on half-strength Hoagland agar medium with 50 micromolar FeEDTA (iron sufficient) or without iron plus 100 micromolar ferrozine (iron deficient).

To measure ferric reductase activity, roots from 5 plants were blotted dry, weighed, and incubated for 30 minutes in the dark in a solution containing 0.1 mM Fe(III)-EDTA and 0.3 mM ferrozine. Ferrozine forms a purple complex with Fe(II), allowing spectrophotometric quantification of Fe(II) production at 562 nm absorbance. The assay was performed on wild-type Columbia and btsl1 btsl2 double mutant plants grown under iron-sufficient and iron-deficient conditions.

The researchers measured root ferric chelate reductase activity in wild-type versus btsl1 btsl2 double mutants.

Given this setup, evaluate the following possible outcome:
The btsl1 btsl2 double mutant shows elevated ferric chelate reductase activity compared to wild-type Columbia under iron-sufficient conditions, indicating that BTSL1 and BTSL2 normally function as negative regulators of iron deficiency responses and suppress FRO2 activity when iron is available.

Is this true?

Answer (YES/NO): NO